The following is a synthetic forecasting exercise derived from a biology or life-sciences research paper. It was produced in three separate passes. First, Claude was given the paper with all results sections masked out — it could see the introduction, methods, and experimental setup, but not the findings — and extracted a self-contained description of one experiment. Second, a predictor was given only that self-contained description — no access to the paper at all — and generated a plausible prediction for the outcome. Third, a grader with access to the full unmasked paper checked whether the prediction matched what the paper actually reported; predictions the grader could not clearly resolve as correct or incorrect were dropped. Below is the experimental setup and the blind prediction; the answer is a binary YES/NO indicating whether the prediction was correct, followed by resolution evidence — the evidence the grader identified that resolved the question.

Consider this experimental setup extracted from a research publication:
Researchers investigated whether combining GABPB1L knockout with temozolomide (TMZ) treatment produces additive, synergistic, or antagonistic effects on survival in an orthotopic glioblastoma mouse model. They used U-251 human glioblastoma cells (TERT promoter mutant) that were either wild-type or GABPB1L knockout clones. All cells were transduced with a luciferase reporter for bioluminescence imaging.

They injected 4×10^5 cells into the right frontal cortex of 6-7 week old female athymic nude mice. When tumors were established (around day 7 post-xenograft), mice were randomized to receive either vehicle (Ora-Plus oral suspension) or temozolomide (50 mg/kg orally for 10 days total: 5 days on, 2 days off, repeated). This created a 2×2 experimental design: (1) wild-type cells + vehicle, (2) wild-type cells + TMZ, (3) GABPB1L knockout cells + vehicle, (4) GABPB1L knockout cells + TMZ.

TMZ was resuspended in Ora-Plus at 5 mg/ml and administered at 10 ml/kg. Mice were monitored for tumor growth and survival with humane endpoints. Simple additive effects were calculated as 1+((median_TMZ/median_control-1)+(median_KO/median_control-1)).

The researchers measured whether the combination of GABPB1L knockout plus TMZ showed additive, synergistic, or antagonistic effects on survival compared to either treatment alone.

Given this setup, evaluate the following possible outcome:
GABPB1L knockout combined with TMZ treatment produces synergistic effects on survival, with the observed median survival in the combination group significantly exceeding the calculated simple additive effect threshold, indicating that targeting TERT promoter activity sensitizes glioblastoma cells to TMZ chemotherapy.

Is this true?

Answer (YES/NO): YES